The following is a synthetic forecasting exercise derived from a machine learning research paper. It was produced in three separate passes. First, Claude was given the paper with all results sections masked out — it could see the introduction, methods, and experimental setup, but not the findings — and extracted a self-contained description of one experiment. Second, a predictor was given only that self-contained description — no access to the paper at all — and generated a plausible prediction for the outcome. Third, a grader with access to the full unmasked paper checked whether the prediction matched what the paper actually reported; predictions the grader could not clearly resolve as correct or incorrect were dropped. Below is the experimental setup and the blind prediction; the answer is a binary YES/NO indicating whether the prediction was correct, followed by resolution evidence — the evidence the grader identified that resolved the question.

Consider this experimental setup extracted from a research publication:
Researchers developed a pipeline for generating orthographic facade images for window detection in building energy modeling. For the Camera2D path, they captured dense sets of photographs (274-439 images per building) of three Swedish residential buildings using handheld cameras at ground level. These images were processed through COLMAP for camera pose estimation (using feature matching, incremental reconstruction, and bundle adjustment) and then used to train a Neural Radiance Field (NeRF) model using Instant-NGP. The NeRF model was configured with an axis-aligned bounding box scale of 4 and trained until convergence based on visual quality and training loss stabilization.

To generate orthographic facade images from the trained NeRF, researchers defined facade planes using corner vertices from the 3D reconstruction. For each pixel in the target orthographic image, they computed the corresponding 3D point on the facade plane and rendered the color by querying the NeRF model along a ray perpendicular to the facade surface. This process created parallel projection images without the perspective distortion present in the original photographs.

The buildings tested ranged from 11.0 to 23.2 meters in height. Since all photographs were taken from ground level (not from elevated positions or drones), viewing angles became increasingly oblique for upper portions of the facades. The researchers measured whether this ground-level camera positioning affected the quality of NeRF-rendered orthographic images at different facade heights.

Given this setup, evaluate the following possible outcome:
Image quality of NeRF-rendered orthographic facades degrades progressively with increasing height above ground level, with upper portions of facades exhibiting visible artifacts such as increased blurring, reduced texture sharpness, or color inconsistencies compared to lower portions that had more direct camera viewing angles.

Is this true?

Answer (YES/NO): YES